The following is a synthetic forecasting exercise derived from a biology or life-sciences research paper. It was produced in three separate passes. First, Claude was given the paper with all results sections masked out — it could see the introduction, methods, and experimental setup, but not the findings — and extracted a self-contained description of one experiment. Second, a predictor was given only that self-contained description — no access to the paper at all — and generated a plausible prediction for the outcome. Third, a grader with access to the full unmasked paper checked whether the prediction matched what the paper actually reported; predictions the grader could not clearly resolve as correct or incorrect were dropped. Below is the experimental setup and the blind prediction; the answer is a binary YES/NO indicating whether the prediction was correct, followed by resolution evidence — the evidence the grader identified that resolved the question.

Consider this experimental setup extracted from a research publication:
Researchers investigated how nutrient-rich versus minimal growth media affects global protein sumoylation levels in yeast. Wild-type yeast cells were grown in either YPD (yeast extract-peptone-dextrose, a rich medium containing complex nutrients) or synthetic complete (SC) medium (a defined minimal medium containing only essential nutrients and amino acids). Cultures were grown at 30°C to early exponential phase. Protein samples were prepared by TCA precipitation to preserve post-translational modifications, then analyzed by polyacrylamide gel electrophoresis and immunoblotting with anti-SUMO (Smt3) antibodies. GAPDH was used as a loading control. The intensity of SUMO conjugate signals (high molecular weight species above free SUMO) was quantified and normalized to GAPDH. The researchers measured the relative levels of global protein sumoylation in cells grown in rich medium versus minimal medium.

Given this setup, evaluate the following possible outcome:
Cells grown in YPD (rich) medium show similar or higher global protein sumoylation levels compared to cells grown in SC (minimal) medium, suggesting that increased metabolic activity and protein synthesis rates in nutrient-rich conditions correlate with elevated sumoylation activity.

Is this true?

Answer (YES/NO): YES